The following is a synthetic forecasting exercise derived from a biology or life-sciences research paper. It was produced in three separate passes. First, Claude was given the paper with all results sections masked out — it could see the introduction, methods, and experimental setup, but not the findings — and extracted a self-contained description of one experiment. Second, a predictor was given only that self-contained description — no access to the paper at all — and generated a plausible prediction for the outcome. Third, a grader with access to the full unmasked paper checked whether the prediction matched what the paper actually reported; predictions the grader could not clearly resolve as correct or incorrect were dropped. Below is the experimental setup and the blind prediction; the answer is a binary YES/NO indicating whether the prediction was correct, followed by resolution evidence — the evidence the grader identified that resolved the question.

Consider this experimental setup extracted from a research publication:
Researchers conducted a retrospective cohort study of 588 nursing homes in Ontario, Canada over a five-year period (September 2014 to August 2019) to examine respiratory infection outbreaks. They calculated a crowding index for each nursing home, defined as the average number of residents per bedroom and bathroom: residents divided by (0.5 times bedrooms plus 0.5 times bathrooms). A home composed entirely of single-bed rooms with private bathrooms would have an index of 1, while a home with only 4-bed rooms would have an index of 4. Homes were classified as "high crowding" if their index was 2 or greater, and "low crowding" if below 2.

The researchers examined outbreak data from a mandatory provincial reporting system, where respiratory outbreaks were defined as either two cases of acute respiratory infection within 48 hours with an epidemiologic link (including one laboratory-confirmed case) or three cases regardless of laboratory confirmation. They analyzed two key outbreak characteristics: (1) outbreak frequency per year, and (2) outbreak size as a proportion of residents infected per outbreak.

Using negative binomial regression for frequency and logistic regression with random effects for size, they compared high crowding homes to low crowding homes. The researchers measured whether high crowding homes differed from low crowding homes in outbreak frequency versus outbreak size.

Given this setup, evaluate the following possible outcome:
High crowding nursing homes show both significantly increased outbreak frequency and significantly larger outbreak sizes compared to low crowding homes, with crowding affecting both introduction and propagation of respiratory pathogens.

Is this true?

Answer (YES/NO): YES